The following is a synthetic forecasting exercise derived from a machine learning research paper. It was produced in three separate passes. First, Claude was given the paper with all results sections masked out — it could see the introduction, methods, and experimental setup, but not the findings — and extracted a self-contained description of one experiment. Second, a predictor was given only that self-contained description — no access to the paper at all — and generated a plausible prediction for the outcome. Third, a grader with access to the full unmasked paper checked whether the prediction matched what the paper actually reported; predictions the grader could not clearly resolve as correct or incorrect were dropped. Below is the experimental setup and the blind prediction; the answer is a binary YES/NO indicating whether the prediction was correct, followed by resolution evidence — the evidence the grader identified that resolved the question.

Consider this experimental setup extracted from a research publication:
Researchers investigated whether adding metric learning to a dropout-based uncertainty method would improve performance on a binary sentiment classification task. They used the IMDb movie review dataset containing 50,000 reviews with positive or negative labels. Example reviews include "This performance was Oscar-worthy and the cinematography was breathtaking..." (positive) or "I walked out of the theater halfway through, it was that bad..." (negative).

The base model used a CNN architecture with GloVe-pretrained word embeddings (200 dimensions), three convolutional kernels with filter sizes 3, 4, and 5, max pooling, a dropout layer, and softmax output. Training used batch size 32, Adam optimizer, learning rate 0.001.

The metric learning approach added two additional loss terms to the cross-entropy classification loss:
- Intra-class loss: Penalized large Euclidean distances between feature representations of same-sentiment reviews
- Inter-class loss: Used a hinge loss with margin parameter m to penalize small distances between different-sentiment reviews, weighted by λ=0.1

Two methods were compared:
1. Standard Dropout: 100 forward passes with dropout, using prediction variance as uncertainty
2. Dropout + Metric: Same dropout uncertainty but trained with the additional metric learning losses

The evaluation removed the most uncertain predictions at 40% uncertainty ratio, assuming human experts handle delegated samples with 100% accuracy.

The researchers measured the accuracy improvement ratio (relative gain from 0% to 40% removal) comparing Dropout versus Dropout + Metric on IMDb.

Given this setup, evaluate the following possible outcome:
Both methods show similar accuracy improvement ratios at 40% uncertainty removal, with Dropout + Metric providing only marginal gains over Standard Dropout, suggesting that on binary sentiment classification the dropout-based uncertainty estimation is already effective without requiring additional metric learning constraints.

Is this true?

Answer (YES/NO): YES